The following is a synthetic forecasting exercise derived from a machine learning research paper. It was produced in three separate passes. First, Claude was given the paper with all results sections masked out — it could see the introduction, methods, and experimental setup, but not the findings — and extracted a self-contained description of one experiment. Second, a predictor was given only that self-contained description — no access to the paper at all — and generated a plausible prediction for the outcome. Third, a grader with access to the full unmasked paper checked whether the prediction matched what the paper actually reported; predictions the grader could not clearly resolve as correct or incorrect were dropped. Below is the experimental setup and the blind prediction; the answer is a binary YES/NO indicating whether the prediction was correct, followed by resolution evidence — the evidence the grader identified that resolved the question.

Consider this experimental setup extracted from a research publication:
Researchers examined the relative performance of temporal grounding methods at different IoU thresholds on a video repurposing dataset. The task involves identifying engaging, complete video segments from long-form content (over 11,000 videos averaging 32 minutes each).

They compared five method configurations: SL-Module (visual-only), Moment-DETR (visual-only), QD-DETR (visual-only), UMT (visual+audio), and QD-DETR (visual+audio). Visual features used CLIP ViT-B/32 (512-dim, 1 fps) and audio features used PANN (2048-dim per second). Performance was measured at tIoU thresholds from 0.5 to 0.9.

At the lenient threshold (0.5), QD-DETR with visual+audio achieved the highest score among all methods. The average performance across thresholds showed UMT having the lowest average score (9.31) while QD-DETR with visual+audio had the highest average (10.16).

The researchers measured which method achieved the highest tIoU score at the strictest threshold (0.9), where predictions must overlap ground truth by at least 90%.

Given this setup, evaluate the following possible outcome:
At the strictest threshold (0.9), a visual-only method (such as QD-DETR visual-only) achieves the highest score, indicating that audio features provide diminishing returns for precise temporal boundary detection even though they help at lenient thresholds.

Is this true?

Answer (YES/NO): NO